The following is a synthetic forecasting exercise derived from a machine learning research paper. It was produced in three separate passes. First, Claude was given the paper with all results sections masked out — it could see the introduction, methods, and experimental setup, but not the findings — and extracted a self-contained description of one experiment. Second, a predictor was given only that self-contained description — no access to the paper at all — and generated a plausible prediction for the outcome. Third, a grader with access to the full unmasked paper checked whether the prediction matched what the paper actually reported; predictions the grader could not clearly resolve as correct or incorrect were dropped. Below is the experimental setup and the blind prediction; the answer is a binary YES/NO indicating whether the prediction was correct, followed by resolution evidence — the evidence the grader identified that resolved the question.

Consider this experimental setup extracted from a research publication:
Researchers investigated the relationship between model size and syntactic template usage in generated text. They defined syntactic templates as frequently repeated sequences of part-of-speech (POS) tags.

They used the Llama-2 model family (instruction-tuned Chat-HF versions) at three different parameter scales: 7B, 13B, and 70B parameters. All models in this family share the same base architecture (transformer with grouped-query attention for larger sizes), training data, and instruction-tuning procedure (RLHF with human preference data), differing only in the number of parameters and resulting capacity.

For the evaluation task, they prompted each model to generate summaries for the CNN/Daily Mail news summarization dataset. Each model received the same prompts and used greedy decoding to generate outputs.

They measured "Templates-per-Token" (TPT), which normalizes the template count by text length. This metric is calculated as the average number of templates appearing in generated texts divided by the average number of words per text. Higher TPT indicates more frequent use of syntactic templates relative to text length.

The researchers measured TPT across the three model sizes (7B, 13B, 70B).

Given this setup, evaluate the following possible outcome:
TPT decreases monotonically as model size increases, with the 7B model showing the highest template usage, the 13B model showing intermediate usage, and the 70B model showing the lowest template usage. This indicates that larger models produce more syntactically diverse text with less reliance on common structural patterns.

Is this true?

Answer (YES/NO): NO